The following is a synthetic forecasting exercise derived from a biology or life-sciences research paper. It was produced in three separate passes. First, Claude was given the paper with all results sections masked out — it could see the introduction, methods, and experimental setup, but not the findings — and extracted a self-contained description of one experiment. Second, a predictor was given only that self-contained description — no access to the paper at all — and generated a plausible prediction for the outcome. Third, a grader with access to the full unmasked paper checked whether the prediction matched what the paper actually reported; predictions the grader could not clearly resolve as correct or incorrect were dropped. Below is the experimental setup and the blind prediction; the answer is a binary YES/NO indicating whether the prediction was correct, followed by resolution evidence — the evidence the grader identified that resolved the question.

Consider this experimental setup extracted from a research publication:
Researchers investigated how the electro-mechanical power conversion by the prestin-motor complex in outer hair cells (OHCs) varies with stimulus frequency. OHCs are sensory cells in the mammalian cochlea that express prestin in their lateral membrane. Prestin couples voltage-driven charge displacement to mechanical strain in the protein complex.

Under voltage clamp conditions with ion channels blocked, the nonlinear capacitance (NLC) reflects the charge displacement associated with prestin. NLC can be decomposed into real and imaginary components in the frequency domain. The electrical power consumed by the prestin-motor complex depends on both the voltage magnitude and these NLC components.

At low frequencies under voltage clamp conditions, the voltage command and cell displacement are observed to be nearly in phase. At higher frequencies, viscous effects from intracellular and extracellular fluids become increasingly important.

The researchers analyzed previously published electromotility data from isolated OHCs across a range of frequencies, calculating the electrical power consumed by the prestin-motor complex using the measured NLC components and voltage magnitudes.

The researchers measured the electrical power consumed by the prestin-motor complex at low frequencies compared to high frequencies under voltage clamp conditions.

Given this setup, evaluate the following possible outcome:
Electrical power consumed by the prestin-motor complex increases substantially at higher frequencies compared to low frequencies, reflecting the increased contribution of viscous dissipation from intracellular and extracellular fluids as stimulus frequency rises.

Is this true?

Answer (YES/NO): YES